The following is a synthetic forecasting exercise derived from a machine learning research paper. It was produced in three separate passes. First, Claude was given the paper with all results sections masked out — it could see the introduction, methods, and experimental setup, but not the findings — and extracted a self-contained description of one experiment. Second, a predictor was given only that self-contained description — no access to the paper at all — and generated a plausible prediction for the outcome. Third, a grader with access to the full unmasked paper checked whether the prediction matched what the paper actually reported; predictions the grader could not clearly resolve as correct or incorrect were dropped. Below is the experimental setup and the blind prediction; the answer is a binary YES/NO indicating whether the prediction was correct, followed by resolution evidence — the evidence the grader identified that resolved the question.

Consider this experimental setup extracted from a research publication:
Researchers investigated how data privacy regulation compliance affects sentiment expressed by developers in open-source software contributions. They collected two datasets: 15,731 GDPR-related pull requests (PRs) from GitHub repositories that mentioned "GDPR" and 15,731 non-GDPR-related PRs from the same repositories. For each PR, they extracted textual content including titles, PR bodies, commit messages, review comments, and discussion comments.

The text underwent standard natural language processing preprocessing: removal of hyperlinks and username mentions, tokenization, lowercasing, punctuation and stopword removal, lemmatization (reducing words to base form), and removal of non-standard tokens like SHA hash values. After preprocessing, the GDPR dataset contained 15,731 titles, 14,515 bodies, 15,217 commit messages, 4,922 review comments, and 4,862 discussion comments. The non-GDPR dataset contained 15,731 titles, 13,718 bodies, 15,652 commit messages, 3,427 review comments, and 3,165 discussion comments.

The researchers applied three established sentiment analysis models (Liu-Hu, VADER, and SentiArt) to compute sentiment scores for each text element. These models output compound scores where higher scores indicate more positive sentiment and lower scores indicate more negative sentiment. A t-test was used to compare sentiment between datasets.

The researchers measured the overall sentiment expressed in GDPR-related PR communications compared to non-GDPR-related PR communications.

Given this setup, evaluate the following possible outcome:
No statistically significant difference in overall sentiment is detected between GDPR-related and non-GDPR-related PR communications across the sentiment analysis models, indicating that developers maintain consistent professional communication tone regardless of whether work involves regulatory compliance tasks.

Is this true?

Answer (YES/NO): NO